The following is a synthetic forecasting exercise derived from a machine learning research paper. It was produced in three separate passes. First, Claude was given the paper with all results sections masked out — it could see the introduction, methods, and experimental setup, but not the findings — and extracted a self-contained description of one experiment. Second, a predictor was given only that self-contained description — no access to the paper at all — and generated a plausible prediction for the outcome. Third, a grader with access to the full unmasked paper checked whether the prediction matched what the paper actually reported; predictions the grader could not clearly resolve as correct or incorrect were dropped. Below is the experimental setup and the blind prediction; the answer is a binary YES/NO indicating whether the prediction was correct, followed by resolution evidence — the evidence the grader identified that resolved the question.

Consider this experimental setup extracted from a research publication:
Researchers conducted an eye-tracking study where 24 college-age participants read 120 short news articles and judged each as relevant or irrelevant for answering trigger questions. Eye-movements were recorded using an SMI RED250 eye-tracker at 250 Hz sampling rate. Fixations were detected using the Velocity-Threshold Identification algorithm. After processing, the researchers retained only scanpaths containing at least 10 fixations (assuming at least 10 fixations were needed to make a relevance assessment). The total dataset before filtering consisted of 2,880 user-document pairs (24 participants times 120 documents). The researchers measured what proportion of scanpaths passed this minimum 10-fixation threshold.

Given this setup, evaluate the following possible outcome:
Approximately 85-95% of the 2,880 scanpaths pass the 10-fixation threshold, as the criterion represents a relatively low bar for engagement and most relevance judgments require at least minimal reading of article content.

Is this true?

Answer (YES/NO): YES